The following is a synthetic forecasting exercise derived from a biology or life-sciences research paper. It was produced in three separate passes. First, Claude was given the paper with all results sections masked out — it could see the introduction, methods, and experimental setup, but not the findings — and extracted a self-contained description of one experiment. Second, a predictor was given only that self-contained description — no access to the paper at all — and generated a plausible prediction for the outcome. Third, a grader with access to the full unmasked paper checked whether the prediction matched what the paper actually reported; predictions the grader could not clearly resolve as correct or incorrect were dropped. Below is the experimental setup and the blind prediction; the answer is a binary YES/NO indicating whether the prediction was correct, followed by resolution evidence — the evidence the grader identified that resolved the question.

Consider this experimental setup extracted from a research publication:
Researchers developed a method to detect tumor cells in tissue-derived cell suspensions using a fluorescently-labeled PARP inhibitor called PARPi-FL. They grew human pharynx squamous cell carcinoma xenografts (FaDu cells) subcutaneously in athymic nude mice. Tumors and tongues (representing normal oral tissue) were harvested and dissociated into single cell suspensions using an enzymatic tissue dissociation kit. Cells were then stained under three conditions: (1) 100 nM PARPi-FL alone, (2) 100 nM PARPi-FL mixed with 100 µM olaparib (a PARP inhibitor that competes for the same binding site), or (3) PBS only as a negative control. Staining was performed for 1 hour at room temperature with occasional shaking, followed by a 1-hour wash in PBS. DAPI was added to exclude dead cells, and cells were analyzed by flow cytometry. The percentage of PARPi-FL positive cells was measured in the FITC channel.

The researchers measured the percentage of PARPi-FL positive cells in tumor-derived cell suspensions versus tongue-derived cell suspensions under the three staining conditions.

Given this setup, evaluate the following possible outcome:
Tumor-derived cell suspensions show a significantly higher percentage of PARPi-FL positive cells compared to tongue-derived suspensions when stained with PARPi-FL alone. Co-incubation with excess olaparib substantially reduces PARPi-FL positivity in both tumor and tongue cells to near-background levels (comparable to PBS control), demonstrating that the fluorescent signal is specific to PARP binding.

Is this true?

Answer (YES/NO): NO